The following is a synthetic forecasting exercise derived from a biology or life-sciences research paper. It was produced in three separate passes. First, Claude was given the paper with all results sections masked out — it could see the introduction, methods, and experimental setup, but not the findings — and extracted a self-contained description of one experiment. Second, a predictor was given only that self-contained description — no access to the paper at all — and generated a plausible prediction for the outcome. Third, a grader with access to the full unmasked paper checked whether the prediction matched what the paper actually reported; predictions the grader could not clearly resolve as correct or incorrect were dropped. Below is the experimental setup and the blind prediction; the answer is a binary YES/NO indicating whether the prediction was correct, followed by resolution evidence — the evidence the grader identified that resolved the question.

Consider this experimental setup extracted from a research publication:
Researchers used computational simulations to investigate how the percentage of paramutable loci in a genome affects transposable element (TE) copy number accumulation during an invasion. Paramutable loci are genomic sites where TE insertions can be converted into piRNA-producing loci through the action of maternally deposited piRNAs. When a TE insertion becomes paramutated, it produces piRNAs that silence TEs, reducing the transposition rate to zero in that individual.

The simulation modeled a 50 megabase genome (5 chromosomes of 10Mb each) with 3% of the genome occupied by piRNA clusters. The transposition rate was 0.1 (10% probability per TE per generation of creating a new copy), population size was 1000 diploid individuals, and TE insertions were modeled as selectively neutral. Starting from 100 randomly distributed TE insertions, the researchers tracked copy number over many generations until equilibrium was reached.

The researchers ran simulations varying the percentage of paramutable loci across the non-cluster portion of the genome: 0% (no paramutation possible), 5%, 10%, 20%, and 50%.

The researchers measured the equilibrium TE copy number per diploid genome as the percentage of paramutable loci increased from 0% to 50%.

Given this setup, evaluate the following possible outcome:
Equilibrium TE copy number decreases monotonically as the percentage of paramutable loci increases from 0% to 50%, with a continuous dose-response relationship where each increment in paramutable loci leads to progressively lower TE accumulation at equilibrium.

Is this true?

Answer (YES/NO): NO